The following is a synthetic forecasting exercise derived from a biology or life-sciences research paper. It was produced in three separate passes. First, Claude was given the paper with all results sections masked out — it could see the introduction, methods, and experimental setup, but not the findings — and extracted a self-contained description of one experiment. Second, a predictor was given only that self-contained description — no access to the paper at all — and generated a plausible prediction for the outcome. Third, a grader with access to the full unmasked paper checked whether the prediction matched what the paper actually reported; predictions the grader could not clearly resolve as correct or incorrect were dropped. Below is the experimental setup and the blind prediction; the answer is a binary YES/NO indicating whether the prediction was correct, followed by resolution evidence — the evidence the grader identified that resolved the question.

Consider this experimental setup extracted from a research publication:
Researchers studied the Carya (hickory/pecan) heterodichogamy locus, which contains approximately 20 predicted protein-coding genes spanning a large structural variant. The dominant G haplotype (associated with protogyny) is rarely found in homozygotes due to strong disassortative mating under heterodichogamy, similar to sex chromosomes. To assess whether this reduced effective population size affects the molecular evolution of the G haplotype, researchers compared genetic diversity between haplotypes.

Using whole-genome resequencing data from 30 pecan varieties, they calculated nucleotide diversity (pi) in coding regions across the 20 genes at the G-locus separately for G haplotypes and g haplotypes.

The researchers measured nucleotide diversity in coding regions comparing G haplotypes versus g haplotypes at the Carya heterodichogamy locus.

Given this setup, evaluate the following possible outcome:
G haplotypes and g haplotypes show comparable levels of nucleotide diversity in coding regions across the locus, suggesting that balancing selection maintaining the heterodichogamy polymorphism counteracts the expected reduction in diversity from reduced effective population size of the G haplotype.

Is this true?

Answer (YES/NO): NO